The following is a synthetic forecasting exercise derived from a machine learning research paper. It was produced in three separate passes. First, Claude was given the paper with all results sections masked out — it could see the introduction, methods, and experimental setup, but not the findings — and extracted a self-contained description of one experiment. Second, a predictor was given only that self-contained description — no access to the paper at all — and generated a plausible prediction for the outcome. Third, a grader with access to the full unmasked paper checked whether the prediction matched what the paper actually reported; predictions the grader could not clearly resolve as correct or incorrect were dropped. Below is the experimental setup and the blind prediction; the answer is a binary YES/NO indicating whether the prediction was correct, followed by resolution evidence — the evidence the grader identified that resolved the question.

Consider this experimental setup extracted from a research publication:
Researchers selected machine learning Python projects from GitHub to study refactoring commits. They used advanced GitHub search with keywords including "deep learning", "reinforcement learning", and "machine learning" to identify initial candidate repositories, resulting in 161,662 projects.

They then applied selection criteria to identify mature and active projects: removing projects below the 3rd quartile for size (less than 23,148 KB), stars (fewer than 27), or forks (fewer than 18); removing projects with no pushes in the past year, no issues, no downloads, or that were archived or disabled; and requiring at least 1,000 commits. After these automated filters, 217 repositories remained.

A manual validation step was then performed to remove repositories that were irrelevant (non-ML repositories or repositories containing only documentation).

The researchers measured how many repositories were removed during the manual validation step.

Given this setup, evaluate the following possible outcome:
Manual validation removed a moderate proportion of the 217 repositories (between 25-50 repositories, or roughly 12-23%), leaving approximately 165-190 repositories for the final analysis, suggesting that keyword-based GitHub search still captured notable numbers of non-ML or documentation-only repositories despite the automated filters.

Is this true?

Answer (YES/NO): NO